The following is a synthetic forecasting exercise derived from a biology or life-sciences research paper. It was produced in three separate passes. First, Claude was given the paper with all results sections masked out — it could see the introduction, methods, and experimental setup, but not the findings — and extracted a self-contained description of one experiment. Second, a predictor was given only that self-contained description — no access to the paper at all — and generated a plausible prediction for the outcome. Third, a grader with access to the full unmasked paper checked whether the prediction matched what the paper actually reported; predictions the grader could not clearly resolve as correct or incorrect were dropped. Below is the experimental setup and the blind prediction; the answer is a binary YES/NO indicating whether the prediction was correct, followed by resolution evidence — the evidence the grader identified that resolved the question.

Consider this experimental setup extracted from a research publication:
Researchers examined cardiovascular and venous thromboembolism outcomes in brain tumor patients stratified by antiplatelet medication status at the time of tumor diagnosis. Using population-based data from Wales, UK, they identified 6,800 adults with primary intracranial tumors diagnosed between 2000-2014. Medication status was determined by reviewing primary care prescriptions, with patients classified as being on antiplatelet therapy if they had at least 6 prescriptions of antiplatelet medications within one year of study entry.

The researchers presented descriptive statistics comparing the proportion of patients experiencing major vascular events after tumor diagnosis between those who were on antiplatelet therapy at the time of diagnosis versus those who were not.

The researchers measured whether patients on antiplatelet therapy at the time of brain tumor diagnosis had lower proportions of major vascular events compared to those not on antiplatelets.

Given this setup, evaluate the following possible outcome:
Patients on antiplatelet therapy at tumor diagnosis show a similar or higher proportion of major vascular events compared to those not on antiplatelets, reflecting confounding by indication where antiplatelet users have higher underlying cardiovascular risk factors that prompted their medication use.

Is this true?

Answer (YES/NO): YES